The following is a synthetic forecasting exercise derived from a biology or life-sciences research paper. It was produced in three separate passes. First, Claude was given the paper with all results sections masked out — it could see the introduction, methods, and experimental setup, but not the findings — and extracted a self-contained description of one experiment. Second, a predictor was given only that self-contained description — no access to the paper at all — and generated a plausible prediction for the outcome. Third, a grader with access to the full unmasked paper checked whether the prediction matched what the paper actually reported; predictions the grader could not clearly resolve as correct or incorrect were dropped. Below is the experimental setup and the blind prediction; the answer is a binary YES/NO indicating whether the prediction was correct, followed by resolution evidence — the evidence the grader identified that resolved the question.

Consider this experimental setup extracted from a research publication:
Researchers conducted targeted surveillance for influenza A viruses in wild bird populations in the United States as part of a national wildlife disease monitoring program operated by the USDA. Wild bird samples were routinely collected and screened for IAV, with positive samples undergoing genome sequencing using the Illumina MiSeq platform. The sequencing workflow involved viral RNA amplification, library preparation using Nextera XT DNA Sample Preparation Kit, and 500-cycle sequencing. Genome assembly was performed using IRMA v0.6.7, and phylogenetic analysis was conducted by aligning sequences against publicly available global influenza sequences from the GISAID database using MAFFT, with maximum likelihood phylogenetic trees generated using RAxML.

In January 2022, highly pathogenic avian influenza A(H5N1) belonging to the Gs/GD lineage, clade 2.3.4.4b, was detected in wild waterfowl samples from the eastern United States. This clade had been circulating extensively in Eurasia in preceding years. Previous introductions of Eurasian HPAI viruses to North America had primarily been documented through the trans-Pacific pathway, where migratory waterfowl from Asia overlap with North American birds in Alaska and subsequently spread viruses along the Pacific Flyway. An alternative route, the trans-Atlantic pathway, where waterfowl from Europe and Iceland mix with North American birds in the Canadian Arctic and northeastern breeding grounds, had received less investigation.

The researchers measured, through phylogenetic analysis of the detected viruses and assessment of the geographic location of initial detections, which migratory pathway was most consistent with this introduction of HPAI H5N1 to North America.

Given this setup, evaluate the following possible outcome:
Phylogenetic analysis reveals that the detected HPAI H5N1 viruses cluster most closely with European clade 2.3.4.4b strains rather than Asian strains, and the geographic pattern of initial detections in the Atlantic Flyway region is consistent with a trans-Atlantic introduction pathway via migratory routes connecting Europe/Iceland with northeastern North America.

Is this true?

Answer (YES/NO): YES